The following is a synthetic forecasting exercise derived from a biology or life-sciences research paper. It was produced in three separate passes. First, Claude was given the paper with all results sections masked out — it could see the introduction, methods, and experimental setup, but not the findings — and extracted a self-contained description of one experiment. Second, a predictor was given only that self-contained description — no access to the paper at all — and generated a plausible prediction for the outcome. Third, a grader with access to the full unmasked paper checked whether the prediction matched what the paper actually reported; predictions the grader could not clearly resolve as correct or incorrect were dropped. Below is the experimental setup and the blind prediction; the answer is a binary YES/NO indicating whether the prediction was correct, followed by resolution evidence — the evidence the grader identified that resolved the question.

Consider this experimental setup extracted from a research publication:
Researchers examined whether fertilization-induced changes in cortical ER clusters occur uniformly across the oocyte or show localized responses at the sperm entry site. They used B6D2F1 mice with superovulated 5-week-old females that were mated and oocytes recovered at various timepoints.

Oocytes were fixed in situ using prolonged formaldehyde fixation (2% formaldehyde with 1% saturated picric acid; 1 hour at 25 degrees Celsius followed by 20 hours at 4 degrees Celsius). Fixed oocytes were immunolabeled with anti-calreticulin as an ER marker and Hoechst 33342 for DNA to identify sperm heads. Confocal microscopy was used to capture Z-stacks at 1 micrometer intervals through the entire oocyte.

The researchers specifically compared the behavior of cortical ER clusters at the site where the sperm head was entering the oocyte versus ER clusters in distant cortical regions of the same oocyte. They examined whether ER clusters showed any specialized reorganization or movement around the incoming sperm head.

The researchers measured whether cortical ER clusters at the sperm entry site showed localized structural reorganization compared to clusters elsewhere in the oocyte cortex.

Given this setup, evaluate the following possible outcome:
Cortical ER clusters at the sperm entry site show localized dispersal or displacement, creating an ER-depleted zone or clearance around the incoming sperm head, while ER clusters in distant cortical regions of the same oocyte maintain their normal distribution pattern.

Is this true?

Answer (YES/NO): NO